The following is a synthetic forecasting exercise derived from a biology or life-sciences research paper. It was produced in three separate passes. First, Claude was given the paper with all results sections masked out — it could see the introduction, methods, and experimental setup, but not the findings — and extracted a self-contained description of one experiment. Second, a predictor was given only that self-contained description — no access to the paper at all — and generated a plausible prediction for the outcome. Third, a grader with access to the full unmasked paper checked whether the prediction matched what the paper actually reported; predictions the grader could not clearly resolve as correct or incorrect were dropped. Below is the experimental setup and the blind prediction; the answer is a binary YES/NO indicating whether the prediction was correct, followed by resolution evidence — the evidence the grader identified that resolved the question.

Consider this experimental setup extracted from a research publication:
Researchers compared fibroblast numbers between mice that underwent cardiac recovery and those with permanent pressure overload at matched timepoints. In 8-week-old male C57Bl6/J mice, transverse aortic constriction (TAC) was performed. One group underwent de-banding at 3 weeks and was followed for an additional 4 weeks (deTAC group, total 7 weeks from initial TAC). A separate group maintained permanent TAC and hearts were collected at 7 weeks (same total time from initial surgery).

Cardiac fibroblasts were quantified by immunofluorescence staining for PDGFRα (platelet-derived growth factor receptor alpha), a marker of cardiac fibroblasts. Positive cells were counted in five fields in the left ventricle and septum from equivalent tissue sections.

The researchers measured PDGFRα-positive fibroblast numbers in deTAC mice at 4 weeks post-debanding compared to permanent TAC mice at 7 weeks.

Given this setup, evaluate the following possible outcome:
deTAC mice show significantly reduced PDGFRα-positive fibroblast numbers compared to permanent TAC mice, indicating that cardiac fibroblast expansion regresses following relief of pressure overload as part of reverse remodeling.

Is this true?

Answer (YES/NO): NO